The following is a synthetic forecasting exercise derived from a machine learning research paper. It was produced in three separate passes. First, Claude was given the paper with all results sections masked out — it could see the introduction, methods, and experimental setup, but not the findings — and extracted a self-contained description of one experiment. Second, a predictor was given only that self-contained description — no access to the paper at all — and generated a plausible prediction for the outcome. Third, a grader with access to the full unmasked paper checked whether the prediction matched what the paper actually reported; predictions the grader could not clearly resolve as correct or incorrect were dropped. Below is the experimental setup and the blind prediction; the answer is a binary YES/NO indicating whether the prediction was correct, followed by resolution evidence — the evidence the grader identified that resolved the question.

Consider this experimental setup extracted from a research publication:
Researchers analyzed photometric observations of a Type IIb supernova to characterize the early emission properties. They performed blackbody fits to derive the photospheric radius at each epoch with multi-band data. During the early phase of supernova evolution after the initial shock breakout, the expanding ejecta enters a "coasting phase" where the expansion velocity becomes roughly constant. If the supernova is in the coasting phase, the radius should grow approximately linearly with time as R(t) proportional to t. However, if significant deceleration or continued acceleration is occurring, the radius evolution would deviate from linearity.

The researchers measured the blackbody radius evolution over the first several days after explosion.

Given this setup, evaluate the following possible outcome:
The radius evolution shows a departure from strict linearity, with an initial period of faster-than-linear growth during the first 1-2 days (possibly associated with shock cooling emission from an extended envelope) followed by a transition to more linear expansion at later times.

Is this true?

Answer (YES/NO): NO